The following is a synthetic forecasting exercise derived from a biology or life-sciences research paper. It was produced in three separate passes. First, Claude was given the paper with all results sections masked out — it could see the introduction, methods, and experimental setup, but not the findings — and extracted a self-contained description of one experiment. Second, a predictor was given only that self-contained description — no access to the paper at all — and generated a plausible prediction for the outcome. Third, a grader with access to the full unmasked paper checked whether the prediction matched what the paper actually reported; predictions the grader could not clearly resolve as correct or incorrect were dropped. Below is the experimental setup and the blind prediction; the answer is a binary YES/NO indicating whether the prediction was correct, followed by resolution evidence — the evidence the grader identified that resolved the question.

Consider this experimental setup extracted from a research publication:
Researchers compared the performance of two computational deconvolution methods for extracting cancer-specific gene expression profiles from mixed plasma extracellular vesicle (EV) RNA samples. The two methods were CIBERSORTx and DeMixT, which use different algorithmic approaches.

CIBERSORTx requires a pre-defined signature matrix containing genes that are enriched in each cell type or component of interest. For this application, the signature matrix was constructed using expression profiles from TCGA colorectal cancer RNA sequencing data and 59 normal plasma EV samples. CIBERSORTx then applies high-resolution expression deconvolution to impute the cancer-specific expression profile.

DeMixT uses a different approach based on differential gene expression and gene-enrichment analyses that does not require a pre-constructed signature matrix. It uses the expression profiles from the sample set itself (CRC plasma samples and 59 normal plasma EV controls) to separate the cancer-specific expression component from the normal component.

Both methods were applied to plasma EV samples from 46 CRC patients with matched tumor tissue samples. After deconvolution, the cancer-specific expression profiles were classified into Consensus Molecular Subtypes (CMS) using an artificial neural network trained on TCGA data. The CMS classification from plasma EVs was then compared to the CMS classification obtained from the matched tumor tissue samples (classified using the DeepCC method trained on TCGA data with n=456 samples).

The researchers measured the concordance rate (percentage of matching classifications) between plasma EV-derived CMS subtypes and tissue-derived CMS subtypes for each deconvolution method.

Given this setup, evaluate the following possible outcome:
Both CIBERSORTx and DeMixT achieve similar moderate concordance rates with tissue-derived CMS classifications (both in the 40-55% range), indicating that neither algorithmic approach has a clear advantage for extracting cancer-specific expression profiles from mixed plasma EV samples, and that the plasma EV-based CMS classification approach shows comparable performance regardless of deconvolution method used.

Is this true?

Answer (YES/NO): NO